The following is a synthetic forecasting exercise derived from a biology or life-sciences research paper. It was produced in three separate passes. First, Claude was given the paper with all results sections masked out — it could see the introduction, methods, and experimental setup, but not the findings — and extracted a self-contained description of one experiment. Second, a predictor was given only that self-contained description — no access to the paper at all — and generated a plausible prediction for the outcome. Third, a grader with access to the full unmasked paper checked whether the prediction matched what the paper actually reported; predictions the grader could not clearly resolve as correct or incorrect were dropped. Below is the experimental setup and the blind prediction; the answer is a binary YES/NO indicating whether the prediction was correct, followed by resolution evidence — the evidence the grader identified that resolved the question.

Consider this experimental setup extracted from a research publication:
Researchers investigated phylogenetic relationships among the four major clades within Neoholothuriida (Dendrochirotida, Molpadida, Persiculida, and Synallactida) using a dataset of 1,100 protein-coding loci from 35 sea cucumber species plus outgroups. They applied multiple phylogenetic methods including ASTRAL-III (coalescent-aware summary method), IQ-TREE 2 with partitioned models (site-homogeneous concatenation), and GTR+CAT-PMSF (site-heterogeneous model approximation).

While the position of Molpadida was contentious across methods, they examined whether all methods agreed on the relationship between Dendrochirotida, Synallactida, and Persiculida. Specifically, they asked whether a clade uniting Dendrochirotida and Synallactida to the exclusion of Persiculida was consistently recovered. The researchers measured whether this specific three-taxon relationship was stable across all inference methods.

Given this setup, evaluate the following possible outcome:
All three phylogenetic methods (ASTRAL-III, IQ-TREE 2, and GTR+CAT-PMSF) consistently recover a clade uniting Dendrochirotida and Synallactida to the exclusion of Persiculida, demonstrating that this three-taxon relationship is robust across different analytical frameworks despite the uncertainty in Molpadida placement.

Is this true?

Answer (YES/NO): YES